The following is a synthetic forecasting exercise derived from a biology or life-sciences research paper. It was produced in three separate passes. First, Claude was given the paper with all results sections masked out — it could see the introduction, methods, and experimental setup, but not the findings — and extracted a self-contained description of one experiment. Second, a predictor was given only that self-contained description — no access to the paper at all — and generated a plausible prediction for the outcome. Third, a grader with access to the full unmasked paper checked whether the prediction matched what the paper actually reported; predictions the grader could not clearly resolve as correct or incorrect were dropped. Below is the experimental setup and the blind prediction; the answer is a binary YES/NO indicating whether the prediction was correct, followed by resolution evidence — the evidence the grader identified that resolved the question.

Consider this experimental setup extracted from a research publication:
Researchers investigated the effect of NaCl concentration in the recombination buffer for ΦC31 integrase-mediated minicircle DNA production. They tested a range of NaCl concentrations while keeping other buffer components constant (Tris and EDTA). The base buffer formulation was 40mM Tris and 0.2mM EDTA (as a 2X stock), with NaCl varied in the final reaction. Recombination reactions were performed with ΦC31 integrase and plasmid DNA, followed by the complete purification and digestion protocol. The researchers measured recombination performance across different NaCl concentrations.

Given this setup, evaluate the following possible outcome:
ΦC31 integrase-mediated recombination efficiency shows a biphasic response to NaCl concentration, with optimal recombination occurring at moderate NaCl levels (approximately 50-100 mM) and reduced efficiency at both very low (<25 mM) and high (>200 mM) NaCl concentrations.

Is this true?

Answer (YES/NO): NO